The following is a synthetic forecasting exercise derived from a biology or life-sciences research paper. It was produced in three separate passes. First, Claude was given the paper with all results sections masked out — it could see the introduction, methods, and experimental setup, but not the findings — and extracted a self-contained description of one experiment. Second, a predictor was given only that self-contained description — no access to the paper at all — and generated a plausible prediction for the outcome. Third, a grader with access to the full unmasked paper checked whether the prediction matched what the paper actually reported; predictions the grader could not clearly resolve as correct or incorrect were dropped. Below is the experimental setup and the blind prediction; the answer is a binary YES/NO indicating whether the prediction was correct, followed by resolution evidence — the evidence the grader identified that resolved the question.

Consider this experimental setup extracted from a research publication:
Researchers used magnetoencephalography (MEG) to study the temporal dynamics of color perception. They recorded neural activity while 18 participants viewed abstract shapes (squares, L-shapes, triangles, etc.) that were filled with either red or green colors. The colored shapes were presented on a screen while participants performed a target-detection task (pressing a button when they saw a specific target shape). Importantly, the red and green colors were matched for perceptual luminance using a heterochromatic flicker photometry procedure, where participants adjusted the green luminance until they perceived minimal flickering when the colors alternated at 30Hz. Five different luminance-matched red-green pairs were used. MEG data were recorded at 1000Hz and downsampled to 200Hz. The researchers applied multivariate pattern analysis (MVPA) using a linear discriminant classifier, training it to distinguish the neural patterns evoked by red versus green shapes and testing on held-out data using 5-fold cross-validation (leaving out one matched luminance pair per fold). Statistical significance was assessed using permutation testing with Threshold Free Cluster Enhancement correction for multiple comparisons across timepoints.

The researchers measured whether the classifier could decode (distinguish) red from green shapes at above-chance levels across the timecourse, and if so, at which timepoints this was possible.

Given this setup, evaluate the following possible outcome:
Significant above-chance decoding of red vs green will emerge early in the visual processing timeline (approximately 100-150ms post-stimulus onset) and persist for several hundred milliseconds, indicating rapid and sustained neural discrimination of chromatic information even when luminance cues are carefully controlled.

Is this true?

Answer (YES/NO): NO